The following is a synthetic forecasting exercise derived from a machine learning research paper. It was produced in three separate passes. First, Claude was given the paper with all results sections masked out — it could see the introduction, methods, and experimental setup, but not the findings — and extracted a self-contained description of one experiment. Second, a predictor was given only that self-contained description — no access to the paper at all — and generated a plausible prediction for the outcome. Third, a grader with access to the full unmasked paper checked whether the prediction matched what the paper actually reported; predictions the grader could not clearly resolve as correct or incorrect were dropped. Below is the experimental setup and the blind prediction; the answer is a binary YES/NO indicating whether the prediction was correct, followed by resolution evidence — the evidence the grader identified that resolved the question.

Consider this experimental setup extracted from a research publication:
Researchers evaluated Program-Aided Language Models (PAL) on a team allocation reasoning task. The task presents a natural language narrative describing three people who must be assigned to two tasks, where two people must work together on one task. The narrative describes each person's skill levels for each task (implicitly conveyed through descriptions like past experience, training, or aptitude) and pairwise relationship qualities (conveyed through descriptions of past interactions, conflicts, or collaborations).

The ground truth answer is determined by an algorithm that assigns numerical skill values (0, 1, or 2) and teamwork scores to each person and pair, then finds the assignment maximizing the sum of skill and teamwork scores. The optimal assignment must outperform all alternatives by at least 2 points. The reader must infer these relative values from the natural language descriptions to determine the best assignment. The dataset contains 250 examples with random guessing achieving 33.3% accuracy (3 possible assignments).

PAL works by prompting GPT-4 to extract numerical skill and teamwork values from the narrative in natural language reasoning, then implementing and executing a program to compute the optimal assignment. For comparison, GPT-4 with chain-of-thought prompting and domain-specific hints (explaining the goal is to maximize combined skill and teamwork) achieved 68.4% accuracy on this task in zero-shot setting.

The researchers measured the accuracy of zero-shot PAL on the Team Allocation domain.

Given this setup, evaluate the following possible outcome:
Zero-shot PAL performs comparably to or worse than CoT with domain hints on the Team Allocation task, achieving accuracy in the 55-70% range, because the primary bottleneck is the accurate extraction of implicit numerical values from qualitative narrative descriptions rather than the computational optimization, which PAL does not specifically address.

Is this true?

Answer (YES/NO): NO